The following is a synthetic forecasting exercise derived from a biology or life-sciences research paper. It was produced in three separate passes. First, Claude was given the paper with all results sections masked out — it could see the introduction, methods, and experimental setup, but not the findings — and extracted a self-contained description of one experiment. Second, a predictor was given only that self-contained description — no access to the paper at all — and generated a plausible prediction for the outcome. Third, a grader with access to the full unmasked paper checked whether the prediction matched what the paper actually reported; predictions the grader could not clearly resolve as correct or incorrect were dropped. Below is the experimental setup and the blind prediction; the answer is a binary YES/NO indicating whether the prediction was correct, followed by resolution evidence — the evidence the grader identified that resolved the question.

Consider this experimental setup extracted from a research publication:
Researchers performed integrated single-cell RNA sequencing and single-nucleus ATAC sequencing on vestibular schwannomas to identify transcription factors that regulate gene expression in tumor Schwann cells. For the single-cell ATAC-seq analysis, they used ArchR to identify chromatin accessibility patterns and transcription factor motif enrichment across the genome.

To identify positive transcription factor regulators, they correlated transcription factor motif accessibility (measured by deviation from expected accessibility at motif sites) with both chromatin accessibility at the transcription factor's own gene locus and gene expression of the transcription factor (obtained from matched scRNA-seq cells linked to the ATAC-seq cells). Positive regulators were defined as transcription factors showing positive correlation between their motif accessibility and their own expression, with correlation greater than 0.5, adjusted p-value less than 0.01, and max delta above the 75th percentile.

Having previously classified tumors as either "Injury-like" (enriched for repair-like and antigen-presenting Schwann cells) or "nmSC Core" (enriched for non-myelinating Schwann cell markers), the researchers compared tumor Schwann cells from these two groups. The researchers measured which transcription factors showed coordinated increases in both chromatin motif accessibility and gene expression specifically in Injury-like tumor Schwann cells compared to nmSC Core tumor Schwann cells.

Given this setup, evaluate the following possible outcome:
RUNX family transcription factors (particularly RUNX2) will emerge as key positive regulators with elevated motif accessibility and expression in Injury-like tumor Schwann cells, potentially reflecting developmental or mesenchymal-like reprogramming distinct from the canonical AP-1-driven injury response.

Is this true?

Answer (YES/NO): YES